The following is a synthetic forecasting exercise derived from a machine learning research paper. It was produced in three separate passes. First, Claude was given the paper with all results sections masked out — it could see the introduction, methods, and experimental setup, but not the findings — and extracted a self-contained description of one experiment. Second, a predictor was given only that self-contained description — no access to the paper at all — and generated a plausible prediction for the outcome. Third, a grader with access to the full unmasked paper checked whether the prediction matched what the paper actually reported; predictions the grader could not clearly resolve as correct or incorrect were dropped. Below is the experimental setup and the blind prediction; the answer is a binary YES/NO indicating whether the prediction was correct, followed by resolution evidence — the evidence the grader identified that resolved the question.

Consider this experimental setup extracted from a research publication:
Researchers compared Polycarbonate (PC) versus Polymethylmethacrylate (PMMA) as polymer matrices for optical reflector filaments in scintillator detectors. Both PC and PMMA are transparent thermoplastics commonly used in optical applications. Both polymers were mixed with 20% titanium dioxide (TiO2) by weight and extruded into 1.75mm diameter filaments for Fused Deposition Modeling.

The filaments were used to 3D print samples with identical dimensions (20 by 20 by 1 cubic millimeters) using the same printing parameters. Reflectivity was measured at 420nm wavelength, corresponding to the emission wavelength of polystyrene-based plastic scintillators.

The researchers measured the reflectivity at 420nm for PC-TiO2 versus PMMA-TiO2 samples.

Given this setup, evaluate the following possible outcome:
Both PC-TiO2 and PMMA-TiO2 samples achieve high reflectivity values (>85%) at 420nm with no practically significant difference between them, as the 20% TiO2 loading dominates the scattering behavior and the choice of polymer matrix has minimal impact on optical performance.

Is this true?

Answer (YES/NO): NO